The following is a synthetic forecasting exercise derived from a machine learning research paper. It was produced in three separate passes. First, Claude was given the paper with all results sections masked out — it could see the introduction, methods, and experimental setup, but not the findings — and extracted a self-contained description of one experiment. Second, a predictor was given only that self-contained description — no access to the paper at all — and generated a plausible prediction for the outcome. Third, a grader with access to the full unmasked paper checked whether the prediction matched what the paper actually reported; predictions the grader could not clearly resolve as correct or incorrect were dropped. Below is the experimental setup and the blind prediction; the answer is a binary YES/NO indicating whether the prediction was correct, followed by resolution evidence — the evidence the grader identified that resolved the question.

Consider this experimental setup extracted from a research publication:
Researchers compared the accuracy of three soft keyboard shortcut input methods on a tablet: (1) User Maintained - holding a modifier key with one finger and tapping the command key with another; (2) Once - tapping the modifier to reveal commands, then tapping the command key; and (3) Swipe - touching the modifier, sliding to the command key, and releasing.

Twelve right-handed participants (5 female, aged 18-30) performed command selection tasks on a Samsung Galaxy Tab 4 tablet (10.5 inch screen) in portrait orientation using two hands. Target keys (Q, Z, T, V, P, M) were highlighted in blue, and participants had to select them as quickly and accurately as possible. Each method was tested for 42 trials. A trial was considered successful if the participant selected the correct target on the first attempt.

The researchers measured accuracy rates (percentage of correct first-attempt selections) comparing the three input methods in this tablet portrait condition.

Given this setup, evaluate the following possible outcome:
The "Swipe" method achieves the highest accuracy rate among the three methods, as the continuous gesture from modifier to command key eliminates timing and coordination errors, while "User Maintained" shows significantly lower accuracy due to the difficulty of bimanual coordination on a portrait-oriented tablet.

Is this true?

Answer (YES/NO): NO